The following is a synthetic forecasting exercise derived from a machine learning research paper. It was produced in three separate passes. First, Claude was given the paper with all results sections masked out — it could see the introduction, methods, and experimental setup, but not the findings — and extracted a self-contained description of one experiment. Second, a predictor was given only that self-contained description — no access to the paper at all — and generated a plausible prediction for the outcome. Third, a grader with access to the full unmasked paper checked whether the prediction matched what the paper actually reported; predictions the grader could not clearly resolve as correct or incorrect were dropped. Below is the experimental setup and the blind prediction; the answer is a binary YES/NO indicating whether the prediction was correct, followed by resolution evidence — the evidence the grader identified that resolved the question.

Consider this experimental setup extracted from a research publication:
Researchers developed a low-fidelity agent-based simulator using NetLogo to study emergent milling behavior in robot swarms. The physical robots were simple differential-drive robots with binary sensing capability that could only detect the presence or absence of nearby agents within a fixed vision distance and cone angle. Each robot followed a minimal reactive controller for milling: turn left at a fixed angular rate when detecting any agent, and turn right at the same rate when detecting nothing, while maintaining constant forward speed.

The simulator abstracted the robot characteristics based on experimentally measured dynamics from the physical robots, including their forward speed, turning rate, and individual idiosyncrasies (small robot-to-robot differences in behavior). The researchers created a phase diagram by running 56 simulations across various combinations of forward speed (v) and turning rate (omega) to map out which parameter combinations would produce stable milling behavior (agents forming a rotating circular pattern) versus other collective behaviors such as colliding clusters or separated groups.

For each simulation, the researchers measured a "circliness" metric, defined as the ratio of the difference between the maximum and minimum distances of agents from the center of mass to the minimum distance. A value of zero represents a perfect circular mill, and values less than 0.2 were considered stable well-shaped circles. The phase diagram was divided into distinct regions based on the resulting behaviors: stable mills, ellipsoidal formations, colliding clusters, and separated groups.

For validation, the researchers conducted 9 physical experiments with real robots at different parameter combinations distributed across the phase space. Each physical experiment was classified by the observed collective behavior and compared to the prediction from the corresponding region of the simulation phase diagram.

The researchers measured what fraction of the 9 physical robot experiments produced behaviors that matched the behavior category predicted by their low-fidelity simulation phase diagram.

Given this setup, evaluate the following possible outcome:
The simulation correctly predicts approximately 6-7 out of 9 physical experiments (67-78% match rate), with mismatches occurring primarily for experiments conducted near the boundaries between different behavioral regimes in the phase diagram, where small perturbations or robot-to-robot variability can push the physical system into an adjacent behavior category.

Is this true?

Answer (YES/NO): NO